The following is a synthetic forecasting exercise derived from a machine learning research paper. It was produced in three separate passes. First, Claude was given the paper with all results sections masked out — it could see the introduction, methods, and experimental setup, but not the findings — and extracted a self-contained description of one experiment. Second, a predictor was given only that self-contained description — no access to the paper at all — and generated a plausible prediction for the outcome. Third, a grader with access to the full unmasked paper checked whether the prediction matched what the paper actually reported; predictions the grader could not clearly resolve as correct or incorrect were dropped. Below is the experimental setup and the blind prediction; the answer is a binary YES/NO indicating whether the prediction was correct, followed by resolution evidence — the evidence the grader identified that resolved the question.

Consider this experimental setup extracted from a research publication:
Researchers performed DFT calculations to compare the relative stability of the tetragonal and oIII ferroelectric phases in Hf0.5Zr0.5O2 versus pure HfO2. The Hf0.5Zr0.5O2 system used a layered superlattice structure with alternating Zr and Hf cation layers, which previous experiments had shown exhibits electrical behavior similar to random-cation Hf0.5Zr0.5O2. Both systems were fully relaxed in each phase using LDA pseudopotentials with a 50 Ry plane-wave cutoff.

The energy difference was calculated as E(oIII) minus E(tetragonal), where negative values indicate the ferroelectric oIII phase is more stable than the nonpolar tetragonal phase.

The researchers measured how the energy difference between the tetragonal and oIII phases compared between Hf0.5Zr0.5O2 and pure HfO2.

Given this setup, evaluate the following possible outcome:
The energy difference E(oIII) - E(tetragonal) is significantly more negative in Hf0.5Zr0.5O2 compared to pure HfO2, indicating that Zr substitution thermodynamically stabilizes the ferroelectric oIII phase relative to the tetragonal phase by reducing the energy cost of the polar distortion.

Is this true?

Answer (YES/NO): NO